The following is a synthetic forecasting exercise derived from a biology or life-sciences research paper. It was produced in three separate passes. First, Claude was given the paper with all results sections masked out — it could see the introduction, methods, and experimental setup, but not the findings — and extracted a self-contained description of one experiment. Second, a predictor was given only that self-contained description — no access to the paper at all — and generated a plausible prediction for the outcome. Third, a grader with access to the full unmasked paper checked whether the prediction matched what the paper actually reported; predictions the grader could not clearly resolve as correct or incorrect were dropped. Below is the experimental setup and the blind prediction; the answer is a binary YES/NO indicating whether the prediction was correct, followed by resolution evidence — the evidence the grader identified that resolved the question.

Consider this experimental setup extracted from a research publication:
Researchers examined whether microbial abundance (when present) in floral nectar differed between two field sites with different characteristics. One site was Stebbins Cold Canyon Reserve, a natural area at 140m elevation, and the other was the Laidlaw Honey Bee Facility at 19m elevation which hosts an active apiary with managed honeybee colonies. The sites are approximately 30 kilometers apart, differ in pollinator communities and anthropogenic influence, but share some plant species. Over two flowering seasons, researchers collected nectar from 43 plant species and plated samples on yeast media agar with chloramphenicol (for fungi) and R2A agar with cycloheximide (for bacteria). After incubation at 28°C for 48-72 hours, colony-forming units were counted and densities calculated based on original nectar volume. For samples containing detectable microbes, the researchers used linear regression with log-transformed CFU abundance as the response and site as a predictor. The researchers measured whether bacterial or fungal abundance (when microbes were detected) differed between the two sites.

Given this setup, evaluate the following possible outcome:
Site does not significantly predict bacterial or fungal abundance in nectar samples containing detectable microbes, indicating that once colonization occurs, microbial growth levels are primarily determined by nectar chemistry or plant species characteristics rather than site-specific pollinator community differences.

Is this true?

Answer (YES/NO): NO